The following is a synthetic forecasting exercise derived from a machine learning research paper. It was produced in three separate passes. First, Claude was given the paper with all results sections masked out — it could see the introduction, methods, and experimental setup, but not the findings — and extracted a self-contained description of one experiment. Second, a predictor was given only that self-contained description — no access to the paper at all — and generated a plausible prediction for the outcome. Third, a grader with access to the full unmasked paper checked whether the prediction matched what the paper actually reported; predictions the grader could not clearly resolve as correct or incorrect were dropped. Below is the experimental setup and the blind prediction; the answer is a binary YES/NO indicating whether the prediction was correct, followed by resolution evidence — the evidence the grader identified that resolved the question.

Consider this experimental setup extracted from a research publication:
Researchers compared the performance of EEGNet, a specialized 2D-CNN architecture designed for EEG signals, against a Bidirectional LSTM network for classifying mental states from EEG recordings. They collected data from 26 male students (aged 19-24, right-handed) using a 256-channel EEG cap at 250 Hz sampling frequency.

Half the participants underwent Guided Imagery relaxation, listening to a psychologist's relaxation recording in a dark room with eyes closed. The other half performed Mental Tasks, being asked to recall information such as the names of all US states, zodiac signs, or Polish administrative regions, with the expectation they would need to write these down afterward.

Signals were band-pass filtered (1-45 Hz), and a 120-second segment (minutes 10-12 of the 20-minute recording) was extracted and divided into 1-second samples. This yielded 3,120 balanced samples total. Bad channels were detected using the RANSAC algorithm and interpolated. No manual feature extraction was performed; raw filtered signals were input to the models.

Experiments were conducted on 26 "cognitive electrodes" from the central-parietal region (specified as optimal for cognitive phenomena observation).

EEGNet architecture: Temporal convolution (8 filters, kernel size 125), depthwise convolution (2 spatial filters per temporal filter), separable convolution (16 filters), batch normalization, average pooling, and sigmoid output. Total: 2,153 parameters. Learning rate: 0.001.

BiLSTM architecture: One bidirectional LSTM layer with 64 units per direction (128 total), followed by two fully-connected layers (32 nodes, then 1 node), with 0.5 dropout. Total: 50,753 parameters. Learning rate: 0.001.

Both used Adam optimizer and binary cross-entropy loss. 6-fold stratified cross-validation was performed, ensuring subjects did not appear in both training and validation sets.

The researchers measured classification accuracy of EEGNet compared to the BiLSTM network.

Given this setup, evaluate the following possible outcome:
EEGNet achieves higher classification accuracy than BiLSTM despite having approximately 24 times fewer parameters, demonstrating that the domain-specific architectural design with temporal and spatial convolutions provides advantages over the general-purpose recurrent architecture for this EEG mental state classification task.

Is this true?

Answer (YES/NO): YES